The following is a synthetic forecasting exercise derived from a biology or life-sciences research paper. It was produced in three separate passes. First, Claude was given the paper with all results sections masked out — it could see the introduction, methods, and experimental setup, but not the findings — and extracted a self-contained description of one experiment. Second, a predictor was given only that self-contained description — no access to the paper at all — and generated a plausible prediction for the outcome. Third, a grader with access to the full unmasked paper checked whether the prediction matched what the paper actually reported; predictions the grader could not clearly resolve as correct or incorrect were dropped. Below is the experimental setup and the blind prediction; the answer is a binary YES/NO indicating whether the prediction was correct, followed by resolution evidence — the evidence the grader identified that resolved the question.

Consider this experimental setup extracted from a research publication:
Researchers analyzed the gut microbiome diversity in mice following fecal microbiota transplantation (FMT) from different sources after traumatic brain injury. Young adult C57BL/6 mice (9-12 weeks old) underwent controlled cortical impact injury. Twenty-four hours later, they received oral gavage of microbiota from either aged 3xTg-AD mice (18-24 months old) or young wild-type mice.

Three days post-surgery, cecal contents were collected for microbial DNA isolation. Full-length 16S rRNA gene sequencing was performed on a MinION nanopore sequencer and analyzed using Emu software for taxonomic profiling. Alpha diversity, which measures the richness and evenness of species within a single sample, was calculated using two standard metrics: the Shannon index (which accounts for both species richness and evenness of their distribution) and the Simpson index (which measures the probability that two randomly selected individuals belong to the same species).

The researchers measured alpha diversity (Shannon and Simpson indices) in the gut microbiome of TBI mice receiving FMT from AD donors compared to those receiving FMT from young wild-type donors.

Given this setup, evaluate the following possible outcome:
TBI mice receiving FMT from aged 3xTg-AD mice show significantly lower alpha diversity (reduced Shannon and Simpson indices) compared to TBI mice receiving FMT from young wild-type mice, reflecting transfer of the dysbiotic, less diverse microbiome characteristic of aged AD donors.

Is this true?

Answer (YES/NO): NO